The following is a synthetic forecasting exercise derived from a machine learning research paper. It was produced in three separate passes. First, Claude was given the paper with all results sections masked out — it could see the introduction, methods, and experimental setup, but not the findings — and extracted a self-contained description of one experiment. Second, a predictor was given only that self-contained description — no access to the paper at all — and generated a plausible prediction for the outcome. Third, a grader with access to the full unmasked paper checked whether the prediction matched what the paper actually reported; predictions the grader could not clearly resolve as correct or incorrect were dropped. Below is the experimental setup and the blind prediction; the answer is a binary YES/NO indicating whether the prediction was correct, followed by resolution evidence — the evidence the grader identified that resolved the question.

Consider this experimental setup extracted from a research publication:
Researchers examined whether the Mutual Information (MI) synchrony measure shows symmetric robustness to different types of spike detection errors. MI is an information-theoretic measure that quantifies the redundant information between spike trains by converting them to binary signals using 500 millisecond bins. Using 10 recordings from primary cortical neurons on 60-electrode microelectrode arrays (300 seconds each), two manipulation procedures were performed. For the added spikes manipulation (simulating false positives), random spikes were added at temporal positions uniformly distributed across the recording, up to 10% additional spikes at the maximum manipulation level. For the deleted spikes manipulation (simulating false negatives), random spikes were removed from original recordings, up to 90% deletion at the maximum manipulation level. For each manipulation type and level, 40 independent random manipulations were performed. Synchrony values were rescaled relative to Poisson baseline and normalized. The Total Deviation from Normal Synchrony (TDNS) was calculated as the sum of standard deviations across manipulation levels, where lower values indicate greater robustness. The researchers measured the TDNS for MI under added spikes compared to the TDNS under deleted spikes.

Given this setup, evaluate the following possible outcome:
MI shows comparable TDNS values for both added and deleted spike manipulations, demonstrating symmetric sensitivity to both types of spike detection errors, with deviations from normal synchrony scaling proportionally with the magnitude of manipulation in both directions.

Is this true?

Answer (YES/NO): NO